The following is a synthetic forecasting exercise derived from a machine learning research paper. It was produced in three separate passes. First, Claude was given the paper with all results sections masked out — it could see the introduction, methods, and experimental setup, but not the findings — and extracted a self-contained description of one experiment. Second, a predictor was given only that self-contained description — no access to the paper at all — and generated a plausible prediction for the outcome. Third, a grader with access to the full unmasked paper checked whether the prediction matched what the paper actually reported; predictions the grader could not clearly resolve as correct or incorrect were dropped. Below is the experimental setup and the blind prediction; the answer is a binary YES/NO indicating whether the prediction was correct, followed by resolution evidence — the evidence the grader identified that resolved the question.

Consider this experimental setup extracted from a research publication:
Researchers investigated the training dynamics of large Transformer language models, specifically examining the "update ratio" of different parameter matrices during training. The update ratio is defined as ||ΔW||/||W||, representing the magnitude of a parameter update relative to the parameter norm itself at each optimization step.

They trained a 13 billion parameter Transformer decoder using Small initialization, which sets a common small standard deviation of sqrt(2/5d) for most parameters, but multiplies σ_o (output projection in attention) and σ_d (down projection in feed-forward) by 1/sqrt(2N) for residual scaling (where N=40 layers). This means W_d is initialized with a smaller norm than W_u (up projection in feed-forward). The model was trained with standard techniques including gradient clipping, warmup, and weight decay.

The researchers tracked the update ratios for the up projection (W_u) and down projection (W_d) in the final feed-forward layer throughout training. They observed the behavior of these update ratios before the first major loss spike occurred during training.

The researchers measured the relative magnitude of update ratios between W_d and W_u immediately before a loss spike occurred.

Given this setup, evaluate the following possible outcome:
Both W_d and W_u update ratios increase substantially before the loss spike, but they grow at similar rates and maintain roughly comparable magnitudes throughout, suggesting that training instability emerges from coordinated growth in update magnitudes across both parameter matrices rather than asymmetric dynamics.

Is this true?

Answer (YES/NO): NO